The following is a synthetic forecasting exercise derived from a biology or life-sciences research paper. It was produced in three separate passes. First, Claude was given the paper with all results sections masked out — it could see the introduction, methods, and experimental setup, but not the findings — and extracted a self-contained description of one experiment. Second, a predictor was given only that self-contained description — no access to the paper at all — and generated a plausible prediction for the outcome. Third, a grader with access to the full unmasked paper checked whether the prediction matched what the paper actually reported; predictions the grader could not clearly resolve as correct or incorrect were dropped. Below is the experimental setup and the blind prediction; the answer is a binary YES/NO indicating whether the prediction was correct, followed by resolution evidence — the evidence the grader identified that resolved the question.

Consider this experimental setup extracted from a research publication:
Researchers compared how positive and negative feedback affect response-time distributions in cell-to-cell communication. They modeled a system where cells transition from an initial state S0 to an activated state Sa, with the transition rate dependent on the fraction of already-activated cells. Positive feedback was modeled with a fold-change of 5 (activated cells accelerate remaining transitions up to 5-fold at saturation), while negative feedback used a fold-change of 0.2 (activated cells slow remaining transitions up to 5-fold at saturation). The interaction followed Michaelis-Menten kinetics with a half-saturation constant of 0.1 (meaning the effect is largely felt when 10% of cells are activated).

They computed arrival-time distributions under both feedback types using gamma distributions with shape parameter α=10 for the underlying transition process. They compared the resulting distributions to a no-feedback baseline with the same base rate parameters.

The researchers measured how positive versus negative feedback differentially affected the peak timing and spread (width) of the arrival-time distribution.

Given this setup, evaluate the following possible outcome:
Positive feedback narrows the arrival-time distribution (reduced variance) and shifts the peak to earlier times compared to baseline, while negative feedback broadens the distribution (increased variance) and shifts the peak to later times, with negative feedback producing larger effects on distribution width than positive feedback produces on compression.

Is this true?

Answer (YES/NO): NO